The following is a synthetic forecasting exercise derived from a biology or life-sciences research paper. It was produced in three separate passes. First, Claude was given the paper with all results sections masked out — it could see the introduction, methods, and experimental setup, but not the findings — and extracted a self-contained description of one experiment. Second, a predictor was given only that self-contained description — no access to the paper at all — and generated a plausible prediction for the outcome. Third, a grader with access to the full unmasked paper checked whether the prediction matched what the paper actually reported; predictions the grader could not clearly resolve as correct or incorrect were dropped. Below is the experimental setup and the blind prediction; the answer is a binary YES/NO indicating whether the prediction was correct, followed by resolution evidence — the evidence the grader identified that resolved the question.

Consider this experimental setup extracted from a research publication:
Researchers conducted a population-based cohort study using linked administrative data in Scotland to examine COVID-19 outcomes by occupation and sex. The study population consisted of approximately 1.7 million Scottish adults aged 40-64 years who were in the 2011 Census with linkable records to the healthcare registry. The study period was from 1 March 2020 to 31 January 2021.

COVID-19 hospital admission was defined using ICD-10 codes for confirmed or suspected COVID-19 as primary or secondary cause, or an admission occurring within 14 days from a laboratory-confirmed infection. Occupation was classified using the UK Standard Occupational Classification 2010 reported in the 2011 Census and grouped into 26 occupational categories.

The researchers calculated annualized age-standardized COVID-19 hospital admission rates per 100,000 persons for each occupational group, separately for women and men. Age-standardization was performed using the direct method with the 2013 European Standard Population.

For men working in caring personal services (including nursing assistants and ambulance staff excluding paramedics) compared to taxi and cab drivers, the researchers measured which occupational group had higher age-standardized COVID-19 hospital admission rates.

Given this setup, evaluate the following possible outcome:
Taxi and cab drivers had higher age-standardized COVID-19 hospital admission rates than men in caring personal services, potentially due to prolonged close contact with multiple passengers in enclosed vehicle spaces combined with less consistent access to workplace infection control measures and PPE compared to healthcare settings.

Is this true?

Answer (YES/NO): YES